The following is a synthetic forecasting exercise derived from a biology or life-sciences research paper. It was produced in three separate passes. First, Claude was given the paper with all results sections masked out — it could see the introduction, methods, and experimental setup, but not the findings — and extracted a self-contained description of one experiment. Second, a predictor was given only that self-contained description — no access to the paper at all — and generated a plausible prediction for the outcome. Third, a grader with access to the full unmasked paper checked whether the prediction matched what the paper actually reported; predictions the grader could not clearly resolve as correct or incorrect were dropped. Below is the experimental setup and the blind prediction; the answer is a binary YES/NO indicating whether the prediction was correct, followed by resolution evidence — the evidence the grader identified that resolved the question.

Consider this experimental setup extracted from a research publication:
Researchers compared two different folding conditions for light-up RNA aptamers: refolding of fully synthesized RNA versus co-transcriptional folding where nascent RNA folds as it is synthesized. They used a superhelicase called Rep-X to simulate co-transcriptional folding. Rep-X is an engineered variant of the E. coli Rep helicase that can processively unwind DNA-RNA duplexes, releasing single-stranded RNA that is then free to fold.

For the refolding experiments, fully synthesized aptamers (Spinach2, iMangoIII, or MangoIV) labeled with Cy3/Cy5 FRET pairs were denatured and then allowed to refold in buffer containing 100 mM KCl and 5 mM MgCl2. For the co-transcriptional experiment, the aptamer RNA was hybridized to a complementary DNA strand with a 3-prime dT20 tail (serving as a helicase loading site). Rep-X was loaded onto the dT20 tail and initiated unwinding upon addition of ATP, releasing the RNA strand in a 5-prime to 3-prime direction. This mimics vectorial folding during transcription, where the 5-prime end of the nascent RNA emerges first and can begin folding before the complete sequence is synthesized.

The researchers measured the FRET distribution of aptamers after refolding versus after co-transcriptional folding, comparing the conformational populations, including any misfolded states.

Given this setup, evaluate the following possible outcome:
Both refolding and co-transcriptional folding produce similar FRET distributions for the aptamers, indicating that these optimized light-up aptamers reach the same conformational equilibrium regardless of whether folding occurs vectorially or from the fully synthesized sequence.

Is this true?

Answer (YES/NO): NO